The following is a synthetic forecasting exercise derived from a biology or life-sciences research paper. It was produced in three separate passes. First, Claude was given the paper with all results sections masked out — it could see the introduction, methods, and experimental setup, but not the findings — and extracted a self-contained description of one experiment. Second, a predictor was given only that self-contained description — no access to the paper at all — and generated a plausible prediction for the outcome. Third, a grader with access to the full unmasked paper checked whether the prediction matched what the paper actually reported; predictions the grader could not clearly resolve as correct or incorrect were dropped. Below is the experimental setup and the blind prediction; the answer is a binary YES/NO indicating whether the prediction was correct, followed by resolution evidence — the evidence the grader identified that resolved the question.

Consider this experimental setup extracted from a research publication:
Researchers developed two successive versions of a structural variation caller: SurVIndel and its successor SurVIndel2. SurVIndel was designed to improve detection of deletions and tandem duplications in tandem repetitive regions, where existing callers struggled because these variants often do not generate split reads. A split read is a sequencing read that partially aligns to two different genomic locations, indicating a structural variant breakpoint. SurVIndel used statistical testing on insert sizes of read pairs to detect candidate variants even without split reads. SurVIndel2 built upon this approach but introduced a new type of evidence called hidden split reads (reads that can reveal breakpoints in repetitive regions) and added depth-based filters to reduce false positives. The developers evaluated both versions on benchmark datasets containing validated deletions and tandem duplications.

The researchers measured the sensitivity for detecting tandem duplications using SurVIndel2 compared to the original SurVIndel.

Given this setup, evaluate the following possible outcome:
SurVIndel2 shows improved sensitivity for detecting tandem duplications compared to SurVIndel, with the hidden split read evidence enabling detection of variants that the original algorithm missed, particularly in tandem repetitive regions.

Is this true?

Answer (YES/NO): NO